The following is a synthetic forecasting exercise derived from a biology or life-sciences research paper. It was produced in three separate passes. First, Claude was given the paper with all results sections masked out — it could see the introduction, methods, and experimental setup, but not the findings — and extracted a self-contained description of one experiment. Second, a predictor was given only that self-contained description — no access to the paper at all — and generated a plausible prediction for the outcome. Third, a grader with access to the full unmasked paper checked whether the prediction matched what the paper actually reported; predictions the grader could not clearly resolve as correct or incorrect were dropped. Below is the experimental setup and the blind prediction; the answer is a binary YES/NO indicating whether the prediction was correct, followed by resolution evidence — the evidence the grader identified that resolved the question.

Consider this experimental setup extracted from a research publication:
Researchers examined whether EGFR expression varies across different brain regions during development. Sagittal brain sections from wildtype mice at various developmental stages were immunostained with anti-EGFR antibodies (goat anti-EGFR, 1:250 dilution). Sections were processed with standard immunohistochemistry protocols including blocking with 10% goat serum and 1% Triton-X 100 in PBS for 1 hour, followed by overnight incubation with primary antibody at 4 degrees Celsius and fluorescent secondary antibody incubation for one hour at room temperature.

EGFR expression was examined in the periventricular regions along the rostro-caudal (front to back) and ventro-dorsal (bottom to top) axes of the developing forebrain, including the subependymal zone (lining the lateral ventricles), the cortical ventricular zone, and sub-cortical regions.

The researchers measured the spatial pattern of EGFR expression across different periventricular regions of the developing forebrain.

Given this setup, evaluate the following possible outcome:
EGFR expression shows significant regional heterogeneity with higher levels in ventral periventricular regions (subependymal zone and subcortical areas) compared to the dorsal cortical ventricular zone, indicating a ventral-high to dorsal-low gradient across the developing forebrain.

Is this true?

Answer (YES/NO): NO